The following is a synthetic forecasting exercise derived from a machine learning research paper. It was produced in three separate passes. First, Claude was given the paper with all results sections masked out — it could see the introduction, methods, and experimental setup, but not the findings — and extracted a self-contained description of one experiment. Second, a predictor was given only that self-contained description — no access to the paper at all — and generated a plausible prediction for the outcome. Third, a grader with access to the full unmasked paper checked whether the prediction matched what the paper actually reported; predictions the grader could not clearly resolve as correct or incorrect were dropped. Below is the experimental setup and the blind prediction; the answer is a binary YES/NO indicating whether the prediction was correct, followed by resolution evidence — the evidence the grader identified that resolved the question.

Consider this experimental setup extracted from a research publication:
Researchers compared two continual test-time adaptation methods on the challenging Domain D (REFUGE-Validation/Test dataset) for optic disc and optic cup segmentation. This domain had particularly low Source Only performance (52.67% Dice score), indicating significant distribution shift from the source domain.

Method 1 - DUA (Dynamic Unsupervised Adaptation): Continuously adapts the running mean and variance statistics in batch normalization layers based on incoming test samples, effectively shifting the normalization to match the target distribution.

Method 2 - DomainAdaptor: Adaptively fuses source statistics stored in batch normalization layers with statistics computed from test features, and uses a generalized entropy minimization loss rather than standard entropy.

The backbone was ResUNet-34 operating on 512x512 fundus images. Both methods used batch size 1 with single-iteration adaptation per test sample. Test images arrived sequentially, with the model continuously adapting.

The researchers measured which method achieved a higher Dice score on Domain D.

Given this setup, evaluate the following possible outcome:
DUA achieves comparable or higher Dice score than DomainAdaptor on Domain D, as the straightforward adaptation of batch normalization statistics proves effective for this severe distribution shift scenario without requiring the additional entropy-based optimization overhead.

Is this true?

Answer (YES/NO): NO